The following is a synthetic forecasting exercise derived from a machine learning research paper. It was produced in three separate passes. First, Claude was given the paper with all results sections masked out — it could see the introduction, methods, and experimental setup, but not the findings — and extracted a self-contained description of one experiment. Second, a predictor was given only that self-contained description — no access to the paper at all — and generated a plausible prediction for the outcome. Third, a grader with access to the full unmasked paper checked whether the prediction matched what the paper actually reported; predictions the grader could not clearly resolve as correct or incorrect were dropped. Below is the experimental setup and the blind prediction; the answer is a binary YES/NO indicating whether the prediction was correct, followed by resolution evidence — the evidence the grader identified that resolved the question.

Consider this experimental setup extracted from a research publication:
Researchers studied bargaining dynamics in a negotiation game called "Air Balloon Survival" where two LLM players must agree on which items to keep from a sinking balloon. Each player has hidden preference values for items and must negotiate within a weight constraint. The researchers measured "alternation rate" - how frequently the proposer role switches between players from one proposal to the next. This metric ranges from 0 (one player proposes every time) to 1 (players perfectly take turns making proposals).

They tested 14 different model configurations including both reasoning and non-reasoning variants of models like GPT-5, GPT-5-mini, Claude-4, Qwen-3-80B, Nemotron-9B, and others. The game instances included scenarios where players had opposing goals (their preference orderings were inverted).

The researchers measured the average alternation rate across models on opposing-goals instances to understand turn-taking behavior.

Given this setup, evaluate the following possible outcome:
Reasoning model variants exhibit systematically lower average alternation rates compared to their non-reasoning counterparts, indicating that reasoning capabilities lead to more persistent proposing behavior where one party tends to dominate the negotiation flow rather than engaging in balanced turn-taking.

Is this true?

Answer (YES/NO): NO